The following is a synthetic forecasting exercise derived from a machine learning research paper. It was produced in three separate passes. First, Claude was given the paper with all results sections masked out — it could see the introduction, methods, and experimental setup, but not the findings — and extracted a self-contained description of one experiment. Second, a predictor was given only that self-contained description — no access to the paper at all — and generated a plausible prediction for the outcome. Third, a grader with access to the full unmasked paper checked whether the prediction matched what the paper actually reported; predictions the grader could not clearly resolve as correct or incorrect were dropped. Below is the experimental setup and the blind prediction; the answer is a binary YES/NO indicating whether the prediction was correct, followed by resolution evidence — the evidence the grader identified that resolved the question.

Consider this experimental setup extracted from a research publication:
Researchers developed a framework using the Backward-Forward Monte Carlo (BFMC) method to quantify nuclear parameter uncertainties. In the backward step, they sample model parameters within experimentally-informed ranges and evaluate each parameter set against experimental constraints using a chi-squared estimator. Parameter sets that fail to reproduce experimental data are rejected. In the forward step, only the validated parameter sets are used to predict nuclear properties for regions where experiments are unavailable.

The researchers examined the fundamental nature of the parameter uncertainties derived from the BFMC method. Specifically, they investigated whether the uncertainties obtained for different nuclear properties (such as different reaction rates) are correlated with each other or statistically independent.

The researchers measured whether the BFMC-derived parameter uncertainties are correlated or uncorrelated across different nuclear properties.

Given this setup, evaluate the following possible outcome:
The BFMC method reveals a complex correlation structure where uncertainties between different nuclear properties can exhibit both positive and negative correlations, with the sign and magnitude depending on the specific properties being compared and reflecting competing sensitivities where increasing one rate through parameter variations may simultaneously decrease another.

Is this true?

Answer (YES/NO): NO